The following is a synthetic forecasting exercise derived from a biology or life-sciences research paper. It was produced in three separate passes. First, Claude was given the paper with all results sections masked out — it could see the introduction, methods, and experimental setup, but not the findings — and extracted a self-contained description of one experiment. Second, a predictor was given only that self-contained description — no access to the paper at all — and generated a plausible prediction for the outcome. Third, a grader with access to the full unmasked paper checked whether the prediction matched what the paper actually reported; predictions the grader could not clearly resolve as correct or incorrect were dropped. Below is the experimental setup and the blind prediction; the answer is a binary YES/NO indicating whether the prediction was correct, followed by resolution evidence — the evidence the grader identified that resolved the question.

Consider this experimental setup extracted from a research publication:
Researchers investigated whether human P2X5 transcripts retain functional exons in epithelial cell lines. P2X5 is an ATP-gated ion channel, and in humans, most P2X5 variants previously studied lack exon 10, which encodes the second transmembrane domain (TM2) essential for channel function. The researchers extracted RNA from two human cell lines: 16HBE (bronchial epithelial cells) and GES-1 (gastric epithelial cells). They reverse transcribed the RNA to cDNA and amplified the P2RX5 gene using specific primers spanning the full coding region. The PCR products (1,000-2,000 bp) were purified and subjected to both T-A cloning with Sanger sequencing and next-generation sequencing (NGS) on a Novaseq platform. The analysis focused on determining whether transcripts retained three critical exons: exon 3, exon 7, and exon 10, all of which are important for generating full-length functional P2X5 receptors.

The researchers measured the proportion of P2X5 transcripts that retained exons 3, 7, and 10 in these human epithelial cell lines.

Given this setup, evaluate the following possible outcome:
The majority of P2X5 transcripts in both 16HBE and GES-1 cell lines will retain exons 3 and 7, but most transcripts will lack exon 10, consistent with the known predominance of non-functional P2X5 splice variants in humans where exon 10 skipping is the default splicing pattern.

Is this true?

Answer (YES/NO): YES